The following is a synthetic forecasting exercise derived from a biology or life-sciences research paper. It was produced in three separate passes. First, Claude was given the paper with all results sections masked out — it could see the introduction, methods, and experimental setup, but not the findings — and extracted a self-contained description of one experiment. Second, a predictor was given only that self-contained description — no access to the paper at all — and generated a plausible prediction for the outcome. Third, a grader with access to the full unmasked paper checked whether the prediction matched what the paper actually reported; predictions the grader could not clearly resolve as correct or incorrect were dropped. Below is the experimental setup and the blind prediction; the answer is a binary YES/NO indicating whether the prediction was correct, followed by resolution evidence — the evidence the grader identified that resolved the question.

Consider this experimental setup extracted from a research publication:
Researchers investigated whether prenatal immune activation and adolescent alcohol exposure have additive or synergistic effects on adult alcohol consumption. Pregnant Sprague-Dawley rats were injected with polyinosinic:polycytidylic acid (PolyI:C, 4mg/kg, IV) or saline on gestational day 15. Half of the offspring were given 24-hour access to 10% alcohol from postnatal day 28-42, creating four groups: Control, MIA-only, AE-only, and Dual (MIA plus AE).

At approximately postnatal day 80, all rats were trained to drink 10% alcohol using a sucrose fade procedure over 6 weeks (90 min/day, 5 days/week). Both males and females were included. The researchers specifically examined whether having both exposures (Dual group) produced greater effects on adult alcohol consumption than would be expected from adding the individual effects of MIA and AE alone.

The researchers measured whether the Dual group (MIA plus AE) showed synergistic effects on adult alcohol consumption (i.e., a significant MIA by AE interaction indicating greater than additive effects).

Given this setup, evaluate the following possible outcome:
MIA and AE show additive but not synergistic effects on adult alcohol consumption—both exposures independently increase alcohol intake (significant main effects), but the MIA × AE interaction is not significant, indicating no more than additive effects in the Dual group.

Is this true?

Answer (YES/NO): NO